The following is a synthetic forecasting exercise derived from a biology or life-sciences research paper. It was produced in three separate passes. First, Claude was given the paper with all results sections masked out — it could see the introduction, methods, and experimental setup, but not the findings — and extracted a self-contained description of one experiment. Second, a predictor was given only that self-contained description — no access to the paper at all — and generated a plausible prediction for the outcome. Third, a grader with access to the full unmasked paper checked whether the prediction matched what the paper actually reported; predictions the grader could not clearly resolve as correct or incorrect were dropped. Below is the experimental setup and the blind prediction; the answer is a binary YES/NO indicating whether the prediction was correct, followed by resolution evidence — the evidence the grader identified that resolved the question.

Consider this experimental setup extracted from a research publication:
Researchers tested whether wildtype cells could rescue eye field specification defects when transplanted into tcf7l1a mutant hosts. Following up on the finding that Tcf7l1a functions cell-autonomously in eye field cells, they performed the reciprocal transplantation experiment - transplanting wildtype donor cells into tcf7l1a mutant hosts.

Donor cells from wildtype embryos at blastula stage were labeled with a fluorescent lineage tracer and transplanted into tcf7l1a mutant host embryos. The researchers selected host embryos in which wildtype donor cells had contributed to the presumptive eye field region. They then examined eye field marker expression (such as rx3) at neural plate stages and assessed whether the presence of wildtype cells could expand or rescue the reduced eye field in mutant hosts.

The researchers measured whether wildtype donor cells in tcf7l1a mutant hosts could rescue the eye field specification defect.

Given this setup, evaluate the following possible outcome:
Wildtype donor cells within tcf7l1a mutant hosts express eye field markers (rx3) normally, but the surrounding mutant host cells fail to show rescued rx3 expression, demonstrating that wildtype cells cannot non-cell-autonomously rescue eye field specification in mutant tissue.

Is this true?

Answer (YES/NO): YES